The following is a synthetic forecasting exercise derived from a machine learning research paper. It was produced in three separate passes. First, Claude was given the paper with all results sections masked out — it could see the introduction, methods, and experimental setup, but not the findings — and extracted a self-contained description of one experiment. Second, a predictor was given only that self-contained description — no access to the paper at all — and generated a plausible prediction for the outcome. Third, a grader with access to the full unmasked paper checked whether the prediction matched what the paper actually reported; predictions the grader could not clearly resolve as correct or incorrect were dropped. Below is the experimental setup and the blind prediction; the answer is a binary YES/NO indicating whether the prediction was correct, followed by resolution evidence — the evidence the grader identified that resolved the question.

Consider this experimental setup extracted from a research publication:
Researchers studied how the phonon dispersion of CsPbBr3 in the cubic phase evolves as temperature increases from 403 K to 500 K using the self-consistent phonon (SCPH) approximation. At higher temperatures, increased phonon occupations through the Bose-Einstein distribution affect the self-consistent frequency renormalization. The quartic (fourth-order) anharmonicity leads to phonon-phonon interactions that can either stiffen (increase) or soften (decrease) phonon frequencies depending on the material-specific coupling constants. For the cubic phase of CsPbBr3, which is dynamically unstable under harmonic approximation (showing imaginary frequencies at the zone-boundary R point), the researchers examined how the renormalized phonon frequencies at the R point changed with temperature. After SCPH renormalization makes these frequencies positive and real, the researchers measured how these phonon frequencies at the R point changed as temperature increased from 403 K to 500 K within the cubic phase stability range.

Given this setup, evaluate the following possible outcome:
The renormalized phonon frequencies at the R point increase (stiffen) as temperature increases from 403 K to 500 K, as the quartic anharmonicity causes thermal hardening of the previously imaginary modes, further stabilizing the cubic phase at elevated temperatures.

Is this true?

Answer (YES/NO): YES